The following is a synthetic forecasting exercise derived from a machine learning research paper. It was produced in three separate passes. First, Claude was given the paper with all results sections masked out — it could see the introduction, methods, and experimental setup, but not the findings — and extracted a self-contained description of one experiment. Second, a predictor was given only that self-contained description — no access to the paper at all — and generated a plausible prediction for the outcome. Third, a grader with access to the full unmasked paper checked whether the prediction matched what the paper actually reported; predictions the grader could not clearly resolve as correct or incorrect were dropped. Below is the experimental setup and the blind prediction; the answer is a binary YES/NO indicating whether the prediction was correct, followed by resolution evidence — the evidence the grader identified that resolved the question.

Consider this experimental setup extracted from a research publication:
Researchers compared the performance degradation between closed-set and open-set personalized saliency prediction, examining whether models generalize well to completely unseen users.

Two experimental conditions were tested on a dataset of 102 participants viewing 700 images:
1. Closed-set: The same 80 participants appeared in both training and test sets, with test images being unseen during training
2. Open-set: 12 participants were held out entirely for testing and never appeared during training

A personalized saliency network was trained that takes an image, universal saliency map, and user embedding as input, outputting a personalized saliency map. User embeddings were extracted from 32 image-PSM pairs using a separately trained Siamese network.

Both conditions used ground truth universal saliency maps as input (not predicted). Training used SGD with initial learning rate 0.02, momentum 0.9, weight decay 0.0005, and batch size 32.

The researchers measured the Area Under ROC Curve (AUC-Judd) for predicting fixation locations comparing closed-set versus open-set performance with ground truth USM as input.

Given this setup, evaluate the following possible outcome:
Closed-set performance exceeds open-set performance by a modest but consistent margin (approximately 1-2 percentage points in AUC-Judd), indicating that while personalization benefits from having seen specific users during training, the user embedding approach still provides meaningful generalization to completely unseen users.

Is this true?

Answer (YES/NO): NO